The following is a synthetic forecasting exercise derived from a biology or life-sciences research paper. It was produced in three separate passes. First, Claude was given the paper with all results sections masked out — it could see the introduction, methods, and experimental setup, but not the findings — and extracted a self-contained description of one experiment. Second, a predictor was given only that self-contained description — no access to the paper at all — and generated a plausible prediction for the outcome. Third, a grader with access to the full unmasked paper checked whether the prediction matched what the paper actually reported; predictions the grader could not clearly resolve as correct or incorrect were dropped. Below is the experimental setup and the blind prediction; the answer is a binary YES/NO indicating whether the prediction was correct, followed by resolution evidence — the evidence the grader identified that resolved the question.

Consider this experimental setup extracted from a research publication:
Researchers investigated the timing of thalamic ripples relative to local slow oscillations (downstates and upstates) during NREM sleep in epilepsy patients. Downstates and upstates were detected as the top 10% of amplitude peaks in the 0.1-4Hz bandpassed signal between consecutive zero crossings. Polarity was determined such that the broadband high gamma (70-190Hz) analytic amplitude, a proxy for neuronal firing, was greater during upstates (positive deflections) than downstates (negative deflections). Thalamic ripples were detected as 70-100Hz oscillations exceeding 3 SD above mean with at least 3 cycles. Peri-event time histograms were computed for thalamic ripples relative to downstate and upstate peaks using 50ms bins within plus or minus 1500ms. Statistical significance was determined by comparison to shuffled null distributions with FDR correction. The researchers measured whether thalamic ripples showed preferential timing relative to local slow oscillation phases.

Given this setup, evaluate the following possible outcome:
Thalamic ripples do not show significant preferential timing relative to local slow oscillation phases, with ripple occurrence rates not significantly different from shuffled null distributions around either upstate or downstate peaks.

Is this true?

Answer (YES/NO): NO